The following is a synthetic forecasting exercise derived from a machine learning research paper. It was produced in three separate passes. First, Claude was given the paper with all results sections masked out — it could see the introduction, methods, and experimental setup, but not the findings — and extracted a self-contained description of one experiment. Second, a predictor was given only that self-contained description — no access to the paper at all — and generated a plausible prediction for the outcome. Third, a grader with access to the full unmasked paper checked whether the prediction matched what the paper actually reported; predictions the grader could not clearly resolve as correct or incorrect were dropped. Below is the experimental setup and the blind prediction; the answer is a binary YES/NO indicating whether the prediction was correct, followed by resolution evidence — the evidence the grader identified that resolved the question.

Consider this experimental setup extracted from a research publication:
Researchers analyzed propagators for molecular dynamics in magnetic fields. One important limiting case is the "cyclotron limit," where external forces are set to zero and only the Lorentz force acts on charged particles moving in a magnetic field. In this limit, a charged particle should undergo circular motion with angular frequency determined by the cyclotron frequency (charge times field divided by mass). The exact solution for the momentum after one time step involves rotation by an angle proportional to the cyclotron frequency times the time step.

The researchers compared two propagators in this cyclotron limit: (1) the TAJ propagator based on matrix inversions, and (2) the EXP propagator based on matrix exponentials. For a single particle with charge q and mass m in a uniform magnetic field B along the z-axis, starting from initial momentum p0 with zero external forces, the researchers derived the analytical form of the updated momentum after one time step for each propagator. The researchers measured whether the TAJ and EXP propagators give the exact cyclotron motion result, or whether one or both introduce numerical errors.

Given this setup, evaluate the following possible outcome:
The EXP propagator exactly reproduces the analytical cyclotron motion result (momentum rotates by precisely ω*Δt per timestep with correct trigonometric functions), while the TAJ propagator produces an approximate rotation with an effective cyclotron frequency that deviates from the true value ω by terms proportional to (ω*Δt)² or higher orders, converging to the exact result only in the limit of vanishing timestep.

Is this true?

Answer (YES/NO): YES